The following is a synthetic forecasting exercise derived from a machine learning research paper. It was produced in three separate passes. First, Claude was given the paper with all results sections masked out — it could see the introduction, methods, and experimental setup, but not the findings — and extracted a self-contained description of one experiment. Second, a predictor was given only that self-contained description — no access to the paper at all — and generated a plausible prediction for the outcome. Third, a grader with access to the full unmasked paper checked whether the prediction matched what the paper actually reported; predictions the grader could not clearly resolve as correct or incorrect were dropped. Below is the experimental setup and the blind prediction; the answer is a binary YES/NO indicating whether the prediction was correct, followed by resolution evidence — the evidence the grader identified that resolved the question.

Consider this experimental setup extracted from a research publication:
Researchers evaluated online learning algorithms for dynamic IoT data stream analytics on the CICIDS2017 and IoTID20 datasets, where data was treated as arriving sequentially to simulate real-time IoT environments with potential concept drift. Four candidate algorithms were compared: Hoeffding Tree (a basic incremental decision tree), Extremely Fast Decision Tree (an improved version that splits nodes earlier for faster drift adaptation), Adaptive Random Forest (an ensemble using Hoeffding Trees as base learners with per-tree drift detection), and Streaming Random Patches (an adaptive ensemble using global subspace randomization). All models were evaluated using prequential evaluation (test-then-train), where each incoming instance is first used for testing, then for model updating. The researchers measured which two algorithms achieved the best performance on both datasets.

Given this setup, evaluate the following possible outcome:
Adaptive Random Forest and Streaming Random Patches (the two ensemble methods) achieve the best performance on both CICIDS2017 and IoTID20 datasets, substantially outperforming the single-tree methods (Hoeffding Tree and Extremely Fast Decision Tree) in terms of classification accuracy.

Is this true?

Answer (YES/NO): NO